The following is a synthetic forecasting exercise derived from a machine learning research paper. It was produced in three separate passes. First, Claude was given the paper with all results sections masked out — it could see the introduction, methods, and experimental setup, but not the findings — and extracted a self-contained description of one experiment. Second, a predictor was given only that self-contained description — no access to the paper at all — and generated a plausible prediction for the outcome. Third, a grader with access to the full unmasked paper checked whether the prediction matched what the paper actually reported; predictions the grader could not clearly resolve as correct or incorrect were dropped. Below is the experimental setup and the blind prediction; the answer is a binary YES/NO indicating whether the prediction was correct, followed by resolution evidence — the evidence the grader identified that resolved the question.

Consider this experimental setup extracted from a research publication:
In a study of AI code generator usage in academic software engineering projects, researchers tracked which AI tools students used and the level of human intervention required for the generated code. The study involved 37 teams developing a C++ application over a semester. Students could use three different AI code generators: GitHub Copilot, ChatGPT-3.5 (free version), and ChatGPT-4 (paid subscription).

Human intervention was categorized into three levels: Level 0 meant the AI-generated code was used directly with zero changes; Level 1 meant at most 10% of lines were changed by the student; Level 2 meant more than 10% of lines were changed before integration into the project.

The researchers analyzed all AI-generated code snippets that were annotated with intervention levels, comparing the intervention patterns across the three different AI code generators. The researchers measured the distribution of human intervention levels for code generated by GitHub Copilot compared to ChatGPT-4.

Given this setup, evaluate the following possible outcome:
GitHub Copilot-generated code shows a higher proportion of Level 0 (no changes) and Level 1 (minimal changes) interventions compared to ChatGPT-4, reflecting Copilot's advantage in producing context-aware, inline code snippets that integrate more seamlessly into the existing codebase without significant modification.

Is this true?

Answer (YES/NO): NO